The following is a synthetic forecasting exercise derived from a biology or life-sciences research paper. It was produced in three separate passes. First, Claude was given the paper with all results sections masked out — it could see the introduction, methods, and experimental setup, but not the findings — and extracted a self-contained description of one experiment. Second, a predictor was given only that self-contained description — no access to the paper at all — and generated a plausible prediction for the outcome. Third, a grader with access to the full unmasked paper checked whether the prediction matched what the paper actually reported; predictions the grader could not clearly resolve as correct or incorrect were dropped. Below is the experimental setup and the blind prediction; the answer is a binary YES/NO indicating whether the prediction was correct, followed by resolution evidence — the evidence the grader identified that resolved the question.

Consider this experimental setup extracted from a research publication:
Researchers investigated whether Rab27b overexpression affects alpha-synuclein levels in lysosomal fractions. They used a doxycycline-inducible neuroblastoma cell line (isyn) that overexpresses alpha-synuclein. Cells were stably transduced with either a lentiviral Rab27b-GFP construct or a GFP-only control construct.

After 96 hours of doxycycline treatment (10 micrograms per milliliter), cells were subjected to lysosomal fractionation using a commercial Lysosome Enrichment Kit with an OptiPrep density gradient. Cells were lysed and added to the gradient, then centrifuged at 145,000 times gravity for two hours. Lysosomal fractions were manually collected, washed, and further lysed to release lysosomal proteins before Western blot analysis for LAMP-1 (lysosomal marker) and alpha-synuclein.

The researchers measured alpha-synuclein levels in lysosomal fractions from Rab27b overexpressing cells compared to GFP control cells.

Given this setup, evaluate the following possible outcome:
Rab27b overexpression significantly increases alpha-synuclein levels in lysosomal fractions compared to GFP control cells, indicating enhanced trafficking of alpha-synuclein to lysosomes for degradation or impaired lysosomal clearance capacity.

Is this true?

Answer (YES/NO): NO